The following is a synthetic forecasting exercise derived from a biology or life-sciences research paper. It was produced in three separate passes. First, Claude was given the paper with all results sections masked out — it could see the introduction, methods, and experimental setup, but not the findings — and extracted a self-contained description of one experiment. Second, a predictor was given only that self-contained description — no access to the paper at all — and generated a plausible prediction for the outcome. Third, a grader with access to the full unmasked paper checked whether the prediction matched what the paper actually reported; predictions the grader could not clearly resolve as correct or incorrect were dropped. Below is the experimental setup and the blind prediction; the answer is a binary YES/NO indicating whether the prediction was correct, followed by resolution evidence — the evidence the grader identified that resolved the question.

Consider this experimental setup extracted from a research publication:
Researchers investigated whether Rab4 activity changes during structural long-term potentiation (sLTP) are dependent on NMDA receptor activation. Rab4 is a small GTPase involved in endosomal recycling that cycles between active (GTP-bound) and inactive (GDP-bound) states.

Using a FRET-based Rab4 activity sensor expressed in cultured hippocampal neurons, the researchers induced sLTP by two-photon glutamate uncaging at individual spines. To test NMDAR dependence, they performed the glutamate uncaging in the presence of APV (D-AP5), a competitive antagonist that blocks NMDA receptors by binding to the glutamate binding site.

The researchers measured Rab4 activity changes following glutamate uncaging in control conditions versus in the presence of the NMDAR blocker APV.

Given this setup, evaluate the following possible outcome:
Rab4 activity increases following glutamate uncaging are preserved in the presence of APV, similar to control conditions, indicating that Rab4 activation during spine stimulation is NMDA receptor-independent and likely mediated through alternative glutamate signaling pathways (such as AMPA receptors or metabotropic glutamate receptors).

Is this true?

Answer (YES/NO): NO